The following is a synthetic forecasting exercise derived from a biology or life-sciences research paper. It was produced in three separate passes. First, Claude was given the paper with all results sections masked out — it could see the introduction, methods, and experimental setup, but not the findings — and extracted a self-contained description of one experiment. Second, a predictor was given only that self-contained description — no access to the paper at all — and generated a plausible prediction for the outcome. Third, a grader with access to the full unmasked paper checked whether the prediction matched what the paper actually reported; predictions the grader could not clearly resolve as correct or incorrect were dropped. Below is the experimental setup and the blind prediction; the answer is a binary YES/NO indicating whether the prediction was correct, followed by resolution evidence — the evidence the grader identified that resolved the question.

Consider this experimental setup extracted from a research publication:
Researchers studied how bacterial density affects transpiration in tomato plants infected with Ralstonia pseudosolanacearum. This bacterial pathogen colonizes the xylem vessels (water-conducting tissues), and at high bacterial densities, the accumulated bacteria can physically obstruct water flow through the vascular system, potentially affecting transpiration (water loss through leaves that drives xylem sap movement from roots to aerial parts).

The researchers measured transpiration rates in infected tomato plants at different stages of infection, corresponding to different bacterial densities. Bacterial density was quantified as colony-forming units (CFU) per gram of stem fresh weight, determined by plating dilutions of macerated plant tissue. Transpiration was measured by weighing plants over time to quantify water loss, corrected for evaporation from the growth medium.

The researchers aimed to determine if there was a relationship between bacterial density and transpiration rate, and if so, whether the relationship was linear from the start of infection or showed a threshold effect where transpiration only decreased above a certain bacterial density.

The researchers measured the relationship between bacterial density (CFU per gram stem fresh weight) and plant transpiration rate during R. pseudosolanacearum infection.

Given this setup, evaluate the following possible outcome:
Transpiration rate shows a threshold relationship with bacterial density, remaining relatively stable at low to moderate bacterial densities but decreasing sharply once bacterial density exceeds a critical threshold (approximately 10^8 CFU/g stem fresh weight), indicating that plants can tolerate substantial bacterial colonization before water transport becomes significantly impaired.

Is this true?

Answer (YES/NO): NO